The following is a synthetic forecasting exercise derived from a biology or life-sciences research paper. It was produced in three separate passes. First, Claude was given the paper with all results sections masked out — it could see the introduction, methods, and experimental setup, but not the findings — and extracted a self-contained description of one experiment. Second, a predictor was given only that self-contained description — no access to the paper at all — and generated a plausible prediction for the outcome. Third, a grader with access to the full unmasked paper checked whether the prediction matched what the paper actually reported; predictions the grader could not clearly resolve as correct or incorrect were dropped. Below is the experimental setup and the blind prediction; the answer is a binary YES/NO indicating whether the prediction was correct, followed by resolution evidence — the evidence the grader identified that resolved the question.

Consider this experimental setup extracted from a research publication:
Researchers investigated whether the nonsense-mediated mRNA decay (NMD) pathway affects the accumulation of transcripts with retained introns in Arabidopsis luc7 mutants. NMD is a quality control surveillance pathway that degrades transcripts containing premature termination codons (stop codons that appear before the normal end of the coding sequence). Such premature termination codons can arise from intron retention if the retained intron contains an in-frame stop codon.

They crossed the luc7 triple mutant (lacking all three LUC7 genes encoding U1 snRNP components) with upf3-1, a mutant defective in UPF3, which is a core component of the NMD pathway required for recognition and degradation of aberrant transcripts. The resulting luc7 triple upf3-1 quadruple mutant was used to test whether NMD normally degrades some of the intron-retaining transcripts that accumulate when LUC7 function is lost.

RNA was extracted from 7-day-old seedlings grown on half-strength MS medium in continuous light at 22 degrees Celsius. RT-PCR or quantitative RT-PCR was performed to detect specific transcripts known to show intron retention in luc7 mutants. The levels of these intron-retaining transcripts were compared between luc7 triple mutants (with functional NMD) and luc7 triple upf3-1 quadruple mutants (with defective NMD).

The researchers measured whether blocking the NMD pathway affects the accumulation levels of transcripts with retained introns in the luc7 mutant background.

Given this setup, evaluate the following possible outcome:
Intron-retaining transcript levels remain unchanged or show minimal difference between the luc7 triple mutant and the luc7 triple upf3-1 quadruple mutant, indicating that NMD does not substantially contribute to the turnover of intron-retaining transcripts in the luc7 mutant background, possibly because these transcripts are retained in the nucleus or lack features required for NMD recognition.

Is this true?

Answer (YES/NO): YES